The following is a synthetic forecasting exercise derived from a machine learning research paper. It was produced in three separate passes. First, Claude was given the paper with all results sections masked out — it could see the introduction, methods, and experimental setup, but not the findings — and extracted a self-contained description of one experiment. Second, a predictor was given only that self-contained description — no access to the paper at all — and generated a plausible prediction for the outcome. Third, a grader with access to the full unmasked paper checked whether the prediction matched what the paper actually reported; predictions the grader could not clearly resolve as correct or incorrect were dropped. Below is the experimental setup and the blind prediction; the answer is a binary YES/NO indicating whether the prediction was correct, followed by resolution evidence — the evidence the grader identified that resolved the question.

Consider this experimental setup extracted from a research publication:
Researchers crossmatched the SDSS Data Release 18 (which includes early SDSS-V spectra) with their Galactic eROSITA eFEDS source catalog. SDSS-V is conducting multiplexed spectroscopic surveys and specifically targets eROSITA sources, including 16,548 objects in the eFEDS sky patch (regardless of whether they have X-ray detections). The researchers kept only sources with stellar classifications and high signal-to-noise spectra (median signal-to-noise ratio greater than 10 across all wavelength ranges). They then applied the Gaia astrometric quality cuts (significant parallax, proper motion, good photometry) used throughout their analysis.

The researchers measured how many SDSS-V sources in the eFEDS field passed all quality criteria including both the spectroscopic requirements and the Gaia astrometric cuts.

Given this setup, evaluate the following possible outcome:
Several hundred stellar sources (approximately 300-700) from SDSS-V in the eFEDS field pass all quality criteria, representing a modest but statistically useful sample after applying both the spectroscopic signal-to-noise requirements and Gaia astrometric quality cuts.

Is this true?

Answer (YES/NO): NO